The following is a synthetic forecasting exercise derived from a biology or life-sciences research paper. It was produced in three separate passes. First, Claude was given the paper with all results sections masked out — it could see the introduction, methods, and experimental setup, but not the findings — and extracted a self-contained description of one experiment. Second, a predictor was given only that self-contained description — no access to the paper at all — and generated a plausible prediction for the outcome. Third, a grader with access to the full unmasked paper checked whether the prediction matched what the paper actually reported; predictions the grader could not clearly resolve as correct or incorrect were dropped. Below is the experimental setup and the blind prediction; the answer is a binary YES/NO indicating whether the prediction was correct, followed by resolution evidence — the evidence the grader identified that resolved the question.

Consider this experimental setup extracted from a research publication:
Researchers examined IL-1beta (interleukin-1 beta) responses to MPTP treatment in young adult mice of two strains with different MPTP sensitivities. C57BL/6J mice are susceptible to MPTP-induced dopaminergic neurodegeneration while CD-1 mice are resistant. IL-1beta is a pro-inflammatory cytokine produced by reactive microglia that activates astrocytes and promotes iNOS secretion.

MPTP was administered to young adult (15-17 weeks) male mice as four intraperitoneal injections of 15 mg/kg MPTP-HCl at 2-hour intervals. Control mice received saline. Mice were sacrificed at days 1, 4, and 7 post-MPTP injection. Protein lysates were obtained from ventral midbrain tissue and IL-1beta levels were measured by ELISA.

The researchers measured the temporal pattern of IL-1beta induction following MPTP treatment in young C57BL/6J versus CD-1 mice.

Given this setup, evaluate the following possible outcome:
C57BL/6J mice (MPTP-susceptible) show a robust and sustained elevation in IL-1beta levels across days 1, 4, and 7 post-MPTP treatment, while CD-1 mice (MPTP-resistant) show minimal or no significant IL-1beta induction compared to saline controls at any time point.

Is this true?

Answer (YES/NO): NO